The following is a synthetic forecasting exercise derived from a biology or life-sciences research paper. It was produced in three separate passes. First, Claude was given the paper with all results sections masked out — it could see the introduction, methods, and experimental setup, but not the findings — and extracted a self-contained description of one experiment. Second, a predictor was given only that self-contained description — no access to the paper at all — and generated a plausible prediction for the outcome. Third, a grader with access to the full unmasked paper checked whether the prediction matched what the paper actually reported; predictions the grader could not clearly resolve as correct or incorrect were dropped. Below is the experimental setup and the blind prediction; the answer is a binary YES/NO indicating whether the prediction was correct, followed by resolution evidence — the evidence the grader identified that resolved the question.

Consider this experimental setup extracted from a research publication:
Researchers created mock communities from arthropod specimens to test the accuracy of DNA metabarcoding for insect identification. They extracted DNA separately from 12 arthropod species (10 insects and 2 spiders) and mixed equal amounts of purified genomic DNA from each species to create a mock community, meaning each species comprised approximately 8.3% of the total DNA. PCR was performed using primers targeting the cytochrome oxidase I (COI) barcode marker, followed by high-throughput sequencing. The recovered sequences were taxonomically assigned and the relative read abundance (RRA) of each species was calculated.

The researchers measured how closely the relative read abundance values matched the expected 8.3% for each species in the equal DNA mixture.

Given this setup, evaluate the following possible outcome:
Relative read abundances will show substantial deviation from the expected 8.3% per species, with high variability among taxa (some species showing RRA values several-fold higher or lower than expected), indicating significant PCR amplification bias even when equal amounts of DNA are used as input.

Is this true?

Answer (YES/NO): YES